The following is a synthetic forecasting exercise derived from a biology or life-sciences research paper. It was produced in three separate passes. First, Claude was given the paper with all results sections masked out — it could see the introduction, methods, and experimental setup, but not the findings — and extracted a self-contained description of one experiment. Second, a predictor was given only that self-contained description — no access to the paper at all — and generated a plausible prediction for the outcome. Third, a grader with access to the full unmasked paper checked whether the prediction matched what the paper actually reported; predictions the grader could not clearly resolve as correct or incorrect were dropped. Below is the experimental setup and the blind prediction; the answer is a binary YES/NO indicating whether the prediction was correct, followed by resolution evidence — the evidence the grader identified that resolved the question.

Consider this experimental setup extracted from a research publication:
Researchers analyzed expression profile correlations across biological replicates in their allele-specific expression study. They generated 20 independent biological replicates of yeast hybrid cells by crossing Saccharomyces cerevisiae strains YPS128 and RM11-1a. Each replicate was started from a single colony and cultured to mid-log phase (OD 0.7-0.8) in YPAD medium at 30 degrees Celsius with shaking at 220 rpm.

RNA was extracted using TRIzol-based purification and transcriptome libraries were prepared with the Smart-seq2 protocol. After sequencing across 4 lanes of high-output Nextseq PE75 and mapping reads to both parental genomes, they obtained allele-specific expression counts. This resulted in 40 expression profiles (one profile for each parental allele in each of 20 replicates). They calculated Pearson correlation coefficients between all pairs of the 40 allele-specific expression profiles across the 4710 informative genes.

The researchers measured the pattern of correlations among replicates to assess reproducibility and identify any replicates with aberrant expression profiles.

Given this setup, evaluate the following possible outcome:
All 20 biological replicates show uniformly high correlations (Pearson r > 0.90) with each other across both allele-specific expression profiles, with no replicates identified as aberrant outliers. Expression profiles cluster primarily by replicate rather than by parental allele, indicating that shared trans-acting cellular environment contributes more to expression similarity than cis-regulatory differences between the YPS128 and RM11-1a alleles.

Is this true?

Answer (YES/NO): NO